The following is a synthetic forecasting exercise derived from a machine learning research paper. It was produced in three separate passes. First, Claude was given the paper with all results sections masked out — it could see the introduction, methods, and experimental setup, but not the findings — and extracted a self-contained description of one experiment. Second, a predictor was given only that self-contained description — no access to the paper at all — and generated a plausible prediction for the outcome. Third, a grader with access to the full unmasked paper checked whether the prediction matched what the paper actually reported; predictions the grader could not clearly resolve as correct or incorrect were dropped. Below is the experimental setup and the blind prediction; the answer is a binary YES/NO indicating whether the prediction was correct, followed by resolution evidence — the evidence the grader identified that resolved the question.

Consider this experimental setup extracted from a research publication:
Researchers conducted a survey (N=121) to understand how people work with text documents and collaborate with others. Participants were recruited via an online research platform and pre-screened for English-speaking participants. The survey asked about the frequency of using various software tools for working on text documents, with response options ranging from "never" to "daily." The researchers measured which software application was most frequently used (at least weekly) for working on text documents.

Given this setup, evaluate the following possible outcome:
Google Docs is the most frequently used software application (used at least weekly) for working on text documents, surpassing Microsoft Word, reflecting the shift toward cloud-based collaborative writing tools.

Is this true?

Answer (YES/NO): NO